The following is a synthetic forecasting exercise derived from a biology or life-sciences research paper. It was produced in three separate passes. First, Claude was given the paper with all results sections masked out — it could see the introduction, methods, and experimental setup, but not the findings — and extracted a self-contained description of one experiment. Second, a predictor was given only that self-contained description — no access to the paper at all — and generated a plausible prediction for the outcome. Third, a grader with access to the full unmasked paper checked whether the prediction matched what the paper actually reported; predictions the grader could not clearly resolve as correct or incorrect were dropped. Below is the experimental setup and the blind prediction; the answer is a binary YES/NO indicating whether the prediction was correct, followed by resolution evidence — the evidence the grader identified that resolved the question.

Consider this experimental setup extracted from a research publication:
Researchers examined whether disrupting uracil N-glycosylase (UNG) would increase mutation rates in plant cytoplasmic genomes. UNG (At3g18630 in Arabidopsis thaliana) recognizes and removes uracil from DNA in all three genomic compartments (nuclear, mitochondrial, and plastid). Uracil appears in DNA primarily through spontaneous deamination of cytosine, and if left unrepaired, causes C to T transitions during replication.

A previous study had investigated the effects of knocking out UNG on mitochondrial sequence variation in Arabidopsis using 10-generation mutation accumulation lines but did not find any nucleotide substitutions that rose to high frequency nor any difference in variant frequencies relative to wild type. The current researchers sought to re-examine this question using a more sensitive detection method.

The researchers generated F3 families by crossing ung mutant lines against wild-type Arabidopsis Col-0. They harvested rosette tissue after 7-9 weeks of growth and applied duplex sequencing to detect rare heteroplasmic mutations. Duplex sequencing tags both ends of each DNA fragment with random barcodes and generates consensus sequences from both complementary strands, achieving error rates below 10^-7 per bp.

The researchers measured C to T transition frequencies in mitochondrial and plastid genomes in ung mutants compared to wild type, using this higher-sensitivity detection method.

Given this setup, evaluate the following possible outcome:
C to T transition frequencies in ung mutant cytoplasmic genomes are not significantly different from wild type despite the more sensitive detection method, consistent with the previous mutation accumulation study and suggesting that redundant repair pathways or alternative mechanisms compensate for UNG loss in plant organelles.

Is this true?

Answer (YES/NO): YES